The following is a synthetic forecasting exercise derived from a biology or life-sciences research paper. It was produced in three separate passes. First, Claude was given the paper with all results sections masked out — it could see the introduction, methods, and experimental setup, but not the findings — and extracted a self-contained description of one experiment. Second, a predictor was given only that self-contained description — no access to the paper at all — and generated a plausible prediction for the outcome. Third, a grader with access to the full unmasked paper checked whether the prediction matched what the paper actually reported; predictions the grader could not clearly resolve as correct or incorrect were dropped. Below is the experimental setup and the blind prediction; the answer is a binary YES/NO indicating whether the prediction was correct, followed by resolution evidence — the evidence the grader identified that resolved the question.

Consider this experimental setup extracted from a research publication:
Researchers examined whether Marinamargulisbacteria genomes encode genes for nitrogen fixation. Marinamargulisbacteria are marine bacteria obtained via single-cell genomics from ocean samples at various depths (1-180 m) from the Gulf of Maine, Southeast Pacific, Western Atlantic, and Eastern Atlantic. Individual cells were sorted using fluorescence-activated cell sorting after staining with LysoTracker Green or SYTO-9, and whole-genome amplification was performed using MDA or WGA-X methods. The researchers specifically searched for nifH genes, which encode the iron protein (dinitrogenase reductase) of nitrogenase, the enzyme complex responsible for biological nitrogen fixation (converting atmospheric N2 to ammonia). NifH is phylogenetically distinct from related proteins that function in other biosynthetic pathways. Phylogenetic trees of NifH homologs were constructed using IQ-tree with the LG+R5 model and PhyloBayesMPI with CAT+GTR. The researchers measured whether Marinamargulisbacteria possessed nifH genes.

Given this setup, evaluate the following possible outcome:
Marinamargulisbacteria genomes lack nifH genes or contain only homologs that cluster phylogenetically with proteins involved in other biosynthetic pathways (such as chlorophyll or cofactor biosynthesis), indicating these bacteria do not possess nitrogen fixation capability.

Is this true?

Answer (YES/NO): YES